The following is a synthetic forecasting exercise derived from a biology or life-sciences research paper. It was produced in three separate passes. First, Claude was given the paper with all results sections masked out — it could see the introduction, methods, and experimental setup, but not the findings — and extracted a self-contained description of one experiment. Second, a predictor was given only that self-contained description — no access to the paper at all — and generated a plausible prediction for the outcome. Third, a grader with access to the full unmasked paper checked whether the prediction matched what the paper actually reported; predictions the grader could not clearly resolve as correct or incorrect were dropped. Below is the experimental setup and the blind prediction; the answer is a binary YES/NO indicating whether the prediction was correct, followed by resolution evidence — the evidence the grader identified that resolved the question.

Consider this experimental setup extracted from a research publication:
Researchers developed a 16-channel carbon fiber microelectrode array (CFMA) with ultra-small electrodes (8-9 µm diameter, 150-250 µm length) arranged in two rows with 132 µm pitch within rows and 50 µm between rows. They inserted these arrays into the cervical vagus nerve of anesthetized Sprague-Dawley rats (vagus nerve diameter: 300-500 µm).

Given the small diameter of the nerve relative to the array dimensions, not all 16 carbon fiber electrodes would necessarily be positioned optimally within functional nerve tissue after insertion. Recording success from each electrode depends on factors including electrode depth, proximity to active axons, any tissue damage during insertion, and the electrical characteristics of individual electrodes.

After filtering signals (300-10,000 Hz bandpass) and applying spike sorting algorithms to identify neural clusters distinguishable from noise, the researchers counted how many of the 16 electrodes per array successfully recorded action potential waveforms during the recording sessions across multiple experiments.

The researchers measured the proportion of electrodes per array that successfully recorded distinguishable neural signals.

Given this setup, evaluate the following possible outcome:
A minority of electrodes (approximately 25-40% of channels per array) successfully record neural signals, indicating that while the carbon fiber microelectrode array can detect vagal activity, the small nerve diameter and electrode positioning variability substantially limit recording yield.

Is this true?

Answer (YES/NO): NO